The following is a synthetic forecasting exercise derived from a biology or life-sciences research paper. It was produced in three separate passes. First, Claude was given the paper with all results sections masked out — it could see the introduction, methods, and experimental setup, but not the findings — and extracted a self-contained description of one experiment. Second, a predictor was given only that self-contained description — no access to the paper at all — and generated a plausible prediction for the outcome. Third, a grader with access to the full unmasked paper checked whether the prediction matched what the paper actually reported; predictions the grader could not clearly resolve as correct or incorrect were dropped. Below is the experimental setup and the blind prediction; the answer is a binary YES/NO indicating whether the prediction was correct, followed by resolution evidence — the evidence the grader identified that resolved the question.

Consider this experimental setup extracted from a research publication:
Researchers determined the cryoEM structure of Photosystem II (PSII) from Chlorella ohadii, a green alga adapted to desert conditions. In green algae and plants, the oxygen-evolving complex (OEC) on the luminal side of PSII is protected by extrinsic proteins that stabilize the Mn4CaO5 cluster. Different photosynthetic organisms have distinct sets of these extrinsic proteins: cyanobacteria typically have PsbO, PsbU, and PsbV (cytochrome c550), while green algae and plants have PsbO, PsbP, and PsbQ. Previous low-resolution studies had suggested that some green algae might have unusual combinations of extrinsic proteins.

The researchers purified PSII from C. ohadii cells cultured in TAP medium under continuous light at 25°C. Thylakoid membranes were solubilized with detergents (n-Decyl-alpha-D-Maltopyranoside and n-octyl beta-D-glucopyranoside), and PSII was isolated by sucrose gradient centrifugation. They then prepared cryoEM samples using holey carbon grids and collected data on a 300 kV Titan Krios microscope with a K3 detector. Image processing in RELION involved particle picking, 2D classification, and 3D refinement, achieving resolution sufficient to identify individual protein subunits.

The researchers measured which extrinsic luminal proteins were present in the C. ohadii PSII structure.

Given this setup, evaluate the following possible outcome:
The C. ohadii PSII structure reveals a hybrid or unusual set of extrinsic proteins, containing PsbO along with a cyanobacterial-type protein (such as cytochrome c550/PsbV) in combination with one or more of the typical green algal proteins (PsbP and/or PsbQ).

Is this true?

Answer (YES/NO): NO